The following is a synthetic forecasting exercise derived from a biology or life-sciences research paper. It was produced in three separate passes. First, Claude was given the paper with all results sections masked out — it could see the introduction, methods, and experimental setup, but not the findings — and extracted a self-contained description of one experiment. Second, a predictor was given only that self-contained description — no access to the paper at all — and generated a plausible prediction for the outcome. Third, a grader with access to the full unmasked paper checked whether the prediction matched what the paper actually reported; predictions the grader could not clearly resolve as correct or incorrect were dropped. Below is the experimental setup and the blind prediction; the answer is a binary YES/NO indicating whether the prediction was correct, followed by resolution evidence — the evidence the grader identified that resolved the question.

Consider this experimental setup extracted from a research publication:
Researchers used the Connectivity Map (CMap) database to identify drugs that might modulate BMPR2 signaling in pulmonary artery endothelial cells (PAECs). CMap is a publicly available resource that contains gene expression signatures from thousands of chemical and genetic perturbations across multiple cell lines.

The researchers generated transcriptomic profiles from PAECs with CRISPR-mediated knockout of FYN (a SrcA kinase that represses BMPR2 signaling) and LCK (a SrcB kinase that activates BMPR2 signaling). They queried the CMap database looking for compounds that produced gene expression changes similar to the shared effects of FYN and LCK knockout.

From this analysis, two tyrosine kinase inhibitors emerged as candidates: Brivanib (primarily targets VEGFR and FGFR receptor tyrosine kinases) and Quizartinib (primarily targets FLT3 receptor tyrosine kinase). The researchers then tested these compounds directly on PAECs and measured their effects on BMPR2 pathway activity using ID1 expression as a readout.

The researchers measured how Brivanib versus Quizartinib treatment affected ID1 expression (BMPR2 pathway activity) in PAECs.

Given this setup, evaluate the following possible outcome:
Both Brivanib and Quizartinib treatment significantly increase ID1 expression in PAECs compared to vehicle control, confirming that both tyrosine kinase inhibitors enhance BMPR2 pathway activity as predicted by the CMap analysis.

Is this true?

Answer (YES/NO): NO